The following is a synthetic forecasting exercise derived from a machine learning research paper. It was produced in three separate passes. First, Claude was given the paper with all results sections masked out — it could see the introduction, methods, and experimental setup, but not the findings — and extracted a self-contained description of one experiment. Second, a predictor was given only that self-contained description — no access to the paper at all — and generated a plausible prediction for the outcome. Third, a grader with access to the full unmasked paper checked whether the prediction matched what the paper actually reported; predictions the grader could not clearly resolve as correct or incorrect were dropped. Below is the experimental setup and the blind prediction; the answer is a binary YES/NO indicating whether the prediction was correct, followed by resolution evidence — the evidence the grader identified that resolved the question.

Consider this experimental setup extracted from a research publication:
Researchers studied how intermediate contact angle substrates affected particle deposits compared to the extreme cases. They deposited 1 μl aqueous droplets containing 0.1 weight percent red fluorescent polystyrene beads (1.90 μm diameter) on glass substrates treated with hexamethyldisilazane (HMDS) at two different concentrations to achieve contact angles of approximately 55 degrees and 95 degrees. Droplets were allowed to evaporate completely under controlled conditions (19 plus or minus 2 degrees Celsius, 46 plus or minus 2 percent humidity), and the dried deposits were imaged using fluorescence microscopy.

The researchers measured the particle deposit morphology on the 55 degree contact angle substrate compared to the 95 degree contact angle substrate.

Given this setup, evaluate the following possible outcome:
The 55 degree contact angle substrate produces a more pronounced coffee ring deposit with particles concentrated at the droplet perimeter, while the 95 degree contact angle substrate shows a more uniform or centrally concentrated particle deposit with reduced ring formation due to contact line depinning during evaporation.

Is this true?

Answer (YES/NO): YES